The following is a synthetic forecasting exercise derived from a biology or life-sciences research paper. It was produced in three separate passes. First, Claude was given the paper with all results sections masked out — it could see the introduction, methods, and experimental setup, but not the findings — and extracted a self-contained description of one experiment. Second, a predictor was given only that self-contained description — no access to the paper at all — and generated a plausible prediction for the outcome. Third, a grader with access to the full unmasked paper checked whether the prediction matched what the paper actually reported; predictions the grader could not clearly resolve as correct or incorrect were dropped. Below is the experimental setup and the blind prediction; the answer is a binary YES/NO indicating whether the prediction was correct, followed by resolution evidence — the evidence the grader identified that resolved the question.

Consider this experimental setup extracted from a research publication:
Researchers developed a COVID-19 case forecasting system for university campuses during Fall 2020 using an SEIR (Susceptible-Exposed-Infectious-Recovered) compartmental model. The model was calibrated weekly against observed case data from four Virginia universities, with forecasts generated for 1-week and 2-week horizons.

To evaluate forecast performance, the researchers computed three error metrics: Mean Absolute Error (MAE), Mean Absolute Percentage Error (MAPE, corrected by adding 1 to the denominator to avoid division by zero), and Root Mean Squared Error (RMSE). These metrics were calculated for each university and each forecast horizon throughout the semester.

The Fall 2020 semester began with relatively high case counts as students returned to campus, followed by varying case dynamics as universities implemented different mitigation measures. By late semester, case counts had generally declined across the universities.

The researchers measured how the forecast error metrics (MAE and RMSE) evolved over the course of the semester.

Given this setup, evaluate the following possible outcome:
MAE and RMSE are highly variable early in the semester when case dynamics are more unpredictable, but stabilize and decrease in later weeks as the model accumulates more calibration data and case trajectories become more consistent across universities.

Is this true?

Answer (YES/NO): NO